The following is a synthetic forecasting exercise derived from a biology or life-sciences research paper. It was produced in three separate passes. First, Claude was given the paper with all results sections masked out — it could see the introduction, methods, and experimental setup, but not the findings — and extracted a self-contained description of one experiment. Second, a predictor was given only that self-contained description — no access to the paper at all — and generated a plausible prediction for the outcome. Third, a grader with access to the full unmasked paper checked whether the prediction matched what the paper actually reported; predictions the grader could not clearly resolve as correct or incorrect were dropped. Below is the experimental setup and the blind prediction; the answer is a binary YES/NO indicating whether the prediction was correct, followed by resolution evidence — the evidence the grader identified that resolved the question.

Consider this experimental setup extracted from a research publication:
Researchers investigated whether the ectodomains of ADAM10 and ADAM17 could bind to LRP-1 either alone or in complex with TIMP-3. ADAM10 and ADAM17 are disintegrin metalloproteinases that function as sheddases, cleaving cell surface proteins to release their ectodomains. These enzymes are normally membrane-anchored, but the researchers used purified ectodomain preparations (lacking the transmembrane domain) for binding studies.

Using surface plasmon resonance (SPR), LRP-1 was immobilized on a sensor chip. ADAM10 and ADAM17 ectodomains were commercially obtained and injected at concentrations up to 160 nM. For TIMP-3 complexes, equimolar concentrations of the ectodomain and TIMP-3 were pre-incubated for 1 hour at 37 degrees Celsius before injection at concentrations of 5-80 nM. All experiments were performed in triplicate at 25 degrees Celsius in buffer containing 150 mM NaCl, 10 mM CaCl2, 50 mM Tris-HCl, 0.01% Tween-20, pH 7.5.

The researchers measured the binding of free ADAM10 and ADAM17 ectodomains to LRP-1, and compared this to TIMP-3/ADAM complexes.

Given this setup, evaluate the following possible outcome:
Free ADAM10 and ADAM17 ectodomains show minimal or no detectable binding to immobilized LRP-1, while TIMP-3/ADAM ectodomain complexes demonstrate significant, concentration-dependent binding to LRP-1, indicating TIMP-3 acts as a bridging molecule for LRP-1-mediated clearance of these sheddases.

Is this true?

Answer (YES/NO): YES